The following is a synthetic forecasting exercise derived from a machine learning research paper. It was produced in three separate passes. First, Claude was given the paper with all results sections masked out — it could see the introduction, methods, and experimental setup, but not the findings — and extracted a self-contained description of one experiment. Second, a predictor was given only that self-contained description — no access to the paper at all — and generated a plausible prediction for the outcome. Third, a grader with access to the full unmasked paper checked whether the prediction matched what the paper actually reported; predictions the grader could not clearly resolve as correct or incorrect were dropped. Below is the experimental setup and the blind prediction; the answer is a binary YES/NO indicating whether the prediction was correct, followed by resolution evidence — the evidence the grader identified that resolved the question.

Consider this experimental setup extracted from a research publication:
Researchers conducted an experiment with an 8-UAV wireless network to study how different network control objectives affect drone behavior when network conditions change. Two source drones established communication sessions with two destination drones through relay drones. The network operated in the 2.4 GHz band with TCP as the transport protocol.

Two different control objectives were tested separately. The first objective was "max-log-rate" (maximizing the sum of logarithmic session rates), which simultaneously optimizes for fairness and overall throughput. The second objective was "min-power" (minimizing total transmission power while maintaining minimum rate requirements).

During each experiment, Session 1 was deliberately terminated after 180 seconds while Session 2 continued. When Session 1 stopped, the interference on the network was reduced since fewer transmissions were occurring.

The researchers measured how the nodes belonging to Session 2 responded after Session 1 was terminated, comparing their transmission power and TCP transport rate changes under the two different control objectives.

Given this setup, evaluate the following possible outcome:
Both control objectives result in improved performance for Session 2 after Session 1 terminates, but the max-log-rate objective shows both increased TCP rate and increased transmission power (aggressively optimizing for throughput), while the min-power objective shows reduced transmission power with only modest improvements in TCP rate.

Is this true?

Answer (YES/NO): NO